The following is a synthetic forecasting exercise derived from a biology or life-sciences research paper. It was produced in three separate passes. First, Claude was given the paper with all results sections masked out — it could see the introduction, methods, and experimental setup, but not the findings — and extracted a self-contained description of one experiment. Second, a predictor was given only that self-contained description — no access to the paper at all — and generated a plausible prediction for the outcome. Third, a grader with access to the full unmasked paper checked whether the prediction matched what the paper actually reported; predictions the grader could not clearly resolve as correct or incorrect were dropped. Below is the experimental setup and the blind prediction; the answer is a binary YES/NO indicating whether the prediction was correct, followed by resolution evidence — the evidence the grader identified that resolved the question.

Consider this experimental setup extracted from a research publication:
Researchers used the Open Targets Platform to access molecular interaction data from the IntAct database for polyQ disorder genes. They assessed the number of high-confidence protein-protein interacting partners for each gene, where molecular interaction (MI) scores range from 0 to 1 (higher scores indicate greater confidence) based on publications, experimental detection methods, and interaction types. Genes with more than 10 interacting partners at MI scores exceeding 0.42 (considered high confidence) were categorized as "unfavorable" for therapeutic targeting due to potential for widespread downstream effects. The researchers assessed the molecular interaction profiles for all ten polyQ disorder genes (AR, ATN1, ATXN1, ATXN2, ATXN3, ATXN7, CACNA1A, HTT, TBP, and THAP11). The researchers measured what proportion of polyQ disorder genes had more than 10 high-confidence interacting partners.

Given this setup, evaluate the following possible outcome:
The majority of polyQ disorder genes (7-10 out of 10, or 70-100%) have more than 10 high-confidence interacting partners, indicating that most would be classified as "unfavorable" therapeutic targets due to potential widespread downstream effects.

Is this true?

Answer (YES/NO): YES